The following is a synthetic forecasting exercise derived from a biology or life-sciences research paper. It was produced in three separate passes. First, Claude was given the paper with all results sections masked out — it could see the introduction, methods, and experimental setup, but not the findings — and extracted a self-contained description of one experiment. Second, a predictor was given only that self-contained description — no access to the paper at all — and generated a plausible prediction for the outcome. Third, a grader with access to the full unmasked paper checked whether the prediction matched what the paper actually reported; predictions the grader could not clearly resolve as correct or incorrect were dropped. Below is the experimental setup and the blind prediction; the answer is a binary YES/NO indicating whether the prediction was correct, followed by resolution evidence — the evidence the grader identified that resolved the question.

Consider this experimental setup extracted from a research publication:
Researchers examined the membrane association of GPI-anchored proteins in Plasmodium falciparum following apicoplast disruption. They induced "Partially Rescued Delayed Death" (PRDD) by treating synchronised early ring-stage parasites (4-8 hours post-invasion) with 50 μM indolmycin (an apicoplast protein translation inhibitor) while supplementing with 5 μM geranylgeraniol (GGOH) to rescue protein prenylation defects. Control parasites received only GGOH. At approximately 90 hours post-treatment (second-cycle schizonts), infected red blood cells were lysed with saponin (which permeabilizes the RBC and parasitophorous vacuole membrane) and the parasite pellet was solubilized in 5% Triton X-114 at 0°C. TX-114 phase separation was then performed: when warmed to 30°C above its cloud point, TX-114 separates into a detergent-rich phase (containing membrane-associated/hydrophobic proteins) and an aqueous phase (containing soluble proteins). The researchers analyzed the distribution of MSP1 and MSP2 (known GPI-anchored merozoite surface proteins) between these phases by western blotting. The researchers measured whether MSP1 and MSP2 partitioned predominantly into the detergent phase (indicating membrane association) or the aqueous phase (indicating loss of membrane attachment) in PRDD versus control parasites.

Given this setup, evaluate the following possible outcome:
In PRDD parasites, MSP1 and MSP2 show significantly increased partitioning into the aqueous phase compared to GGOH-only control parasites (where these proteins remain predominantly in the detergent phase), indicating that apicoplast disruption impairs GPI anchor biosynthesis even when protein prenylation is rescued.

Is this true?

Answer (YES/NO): YES